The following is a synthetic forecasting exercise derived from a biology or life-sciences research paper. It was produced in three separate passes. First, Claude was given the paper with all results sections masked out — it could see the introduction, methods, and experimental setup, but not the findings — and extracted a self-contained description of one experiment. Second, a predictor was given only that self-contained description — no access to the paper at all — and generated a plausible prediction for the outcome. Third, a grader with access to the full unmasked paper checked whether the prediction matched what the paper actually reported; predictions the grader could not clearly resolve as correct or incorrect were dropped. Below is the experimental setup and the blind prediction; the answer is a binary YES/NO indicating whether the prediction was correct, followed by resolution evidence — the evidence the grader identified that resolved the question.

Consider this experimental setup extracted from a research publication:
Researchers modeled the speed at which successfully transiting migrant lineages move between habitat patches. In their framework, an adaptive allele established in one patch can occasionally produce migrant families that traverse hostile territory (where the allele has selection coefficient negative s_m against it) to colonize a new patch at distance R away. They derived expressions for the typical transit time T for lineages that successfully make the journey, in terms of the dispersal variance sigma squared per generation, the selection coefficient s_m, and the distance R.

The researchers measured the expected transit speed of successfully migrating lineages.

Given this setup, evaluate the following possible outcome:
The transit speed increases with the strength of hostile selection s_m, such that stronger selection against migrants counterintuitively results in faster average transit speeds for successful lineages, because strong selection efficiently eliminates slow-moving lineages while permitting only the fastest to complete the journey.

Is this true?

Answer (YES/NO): YES